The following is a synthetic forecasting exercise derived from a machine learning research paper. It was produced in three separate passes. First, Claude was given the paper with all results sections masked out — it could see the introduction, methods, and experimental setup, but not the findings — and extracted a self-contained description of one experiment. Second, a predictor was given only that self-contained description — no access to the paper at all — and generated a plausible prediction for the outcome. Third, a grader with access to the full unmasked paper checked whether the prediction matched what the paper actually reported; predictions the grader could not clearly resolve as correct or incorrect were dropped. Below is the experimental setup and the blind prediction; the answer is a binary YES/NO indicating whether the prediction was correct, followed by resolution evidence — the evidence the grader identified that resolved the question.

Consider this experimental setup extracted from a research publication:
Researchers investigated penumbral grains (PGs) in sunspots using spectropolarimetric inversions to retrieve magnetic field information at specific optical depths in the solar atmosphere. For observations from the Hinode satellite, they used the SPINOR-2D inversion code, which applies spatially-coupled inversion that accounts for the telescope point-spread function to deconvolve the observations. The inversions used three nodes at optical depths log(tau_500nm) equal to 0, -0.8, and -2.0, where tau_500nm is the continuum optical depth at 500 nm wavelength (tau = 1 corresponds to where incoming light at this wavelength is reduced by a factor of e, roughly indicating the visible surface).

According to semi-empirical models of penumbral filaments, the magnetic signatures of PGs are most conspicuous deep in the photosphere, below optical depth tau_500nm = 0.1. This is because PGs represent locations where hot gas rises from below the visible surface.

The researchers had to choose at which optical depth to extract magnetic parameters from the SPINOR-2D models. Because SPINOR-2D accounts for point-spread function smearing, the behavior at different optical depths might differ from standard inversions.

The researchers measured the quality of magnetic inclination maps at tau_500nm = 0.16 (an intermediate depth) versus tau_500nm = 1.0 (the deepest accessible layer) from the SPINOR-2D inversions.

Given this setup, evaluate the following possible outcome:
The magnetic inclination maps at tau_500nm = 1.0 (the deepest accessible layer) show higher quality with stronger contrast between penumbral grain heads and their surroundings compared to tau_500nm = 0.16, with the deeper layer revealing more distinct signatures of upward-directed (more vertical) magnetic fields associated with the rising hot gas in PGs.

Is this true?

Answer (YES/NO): NO